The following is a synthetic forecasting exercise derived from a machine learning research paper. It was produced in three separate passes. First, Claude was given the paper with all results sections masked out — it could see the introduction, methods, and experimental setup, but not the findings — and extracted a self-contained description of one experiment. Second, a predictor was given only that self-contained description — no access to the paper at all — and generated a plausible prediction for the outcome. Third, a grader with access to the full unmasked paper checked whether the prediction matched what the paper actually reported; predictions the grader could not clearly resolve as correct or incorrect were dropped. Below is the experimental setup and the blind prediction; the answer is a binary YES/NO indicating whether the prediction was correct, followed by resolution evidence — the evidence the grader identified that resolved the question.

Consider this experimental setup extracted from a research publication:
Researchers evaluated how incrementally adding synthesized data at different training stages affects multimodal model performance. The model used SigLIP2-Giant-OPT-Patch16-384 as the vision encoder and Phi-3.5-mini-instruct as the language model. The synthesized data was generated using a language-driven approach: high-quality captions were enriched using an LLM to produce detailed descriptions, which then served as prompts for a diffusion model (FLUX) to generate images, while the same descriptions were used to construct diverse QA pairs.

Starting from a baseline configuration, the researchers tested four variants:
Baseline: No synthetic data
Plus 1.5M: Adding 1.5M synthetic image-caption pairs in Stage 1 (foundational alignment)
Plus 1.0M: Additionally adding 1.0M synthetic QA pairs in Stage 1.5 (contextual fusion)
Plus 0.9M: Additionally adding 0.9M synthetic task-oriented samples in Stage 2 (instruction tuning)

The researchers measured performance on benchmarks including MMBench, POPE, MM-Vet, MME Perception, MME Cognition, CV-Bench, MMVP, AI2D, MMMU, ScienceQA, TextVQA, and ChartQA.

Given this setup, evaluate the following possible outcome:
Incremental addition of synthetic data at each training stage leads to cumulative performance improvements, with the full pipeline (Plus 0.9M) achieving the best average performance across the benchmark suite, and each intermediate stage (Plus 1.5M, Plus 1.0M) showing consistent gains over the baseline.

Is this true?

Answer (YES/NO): NO